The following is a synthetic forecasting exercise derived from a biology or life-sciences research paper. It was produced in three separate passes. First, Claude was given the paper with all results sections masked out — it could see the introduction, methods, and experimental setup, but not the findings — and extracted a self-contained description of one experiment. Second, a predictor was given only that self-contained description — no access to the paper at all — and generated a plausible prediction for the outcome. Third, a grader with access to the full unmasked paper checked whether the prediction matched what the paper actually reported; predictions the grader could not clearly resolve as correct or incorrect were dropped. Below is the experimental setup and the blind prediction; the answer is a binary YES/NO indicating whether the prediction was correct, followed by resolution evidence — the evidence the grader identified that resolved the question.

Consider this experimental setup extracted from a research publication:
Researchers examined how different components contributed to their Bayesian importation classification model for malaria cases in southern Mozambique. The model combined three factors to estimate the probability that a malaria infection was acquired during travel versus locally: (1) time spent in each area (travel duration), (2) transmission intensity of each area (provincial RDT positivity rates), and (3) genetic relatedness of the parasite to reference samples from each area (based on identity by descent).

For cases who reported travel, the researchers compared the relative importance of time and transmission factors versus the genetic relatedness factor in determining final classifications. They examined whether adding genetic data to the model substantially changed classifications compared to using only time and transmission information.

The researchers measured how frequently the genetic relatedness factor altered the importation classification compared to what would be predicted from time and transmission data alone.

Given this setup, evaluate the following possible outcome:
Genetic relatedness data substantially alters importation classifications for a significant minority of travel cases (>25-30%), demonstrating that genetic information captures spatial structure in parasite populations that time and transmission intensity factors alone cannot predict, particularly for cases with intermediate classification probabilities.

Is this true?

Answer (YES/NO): NO